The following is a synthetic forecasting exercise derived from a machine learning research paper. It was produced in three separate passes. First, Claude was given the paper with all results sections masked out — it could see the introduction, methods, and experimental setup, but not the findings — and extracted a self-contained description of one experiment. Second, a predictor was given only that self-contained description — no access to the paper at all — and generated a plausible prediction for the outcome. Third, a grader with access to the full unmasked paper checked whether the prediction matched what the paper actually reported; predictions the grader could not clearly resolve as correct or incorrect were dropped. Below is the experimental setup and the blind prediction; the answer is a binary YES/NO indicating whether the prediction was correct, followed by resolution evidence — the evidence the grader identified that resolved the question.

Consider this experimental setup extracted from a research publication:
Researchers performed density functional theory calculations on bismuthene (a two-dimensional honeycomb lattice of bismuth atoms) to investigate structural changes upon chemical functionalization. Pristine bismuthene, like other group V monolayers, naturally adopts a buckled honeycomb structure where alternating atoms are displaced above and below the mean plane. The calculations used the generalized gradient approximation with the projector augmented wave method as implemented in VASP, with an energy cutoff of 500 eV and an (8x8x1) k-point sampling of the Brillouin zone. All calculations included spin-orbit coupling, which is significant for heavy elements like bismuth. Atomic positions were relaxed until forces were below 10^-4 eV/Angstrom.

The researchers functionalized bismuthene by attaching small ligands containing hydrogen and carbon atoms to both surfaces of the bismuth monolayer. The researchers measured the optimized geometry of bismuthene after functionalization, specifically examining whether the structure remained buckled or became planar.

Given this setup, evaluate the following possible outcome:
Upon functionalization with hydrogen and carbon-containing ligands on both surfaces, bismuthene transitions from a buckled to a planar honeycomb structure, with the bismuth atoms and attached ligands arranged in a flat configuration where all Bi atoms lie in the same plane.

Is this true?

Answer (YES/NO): NO